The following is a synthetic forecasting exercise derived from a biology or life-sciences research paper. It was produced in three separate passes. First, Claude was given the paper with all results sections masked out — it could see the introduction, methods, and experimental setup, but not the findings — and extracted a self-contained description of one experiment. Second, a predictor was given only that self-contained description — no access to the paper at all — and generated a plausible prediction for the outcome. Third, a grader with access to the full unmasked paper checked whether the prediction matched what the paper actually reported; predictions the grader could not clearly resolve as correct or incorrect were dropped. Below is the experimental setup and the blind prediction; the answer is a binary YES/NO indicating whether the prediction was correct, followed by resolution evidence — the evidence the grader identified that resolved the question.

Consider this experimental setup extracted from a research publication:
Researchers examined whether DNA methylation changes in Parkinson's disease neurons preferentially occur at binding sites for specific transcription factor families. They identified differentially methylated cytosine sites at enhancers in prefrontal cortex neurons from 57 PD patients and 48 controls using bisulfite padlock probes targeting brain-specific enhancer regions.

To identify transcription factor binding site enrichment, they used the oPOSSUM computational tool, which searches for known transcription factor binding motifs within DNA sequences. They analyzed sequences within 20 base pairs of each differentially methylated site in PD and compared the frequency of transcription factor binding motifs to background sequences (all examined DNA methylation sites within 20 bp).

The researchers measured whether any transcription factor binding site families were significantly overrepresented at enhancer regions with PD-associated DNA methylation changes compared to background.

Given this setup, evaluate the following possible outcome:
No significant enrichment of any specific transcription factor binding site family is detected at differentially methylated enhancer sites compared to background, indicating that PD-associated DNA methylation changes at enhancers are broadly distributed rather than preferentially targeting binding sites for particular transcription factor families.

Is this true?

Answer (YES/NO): NO